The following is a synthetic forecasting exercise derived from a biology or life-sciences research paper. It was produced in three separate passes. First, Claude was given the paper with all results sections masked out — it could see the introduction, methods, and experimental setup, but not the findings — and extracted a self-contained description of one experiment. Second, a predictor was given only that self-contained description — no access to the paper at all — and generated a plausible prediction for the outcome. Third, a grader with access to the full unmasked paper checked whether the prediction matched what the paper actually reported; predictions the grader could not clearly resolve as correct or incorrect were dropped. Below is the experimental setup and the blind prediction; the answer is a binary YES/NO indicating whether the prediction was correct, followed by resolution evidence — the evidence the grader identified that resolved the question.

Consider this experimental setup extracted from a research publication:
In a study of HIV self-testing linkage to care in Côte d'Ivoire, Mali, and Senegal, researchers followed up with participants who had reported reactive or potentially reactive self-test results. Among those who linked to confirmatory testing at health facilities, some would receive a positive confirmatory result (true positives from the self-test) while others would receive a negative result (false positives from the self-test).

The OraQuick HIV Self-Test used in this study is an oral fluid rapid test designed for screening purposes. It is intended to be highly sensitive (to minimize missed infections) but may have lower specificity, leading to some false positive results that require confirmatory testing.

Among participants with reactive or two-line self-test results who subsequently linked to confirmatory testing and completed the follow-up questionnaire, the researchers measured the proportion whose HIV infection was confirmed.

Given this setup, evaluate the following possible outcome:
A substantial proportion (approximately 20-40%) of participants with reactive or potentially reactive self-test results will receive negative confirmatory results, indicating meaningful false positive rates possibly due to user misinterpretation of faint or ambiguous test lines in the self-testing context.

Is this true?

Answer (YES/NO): NO